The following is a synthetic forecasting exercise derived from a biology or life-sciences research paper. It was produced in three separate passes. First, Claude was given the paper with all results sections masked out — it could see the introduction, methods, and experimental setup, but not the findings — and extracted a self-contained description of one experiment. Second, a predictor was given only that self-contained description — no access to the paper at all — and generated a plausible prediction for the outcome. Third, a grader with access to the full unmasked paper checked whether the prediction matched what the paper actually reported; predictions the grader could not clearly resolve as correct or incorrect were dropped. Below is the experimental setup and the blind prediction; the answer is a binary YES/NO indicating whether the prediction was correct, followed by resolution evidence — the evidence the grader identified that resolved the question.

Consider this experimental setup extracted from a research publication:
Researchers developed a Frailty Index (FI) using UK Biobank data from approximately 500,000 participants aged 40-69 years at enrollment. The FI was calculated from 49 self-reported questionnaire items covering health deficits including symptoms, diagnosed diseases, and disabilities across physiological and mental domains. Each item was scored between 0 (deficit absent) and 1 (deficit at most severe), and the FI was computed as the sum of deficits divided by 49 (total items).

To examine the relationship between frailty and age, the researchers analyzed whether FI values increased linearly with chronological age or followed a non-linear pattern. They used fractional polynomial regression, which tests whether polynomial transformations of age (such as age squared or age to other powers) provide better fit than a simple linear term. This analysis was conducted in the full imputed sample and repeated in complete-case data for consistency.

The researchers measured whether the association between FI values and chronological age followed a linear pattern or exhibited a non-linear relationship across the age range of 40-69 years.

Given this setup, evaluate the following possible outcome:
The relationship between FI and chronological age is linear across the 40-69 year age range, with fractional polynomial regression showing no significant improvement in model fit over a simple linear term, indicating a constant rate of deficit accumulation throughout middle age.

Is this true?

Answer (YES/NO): NO